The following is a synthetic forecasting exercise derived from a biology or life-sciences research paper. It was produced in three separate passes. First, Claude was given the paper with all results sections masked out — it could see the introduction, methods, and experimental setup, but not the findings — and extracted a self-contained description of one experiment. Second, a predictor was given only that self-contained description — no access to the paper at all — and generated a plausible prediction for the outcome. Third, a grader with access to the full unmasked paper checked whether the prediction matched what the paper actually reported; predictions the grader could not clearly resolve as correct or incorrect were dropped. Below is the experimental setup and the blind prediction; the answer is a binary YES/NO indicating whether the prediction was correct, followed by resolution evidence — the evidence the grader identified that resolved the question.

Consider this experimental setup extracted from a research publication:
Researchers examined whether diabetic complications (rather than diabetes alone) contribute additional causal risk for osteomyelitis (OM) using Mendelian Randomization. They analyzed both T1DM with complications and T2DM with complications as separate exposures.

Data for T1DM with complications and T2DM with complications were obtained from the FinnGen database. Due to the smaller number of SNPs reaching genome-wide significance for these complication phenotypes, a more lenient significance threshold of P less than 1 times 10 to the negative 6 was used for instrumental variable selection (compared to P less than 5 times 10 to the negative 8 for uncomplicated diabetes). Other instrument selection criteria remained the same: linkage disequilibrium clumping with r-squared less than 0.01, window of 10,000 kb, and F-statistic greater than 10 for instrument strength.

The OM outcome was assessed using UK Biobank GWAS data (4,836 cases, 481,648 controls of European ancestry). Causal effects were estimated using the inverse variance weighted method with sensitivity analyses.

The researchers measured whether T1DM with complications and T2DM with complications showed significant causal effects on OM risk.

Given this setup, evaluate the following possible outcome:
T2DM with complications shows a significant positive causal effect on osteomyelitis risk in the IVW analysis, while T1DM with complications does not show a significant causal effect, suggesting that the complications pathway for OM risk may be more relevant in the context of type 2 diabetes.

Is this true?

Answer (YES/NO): NO